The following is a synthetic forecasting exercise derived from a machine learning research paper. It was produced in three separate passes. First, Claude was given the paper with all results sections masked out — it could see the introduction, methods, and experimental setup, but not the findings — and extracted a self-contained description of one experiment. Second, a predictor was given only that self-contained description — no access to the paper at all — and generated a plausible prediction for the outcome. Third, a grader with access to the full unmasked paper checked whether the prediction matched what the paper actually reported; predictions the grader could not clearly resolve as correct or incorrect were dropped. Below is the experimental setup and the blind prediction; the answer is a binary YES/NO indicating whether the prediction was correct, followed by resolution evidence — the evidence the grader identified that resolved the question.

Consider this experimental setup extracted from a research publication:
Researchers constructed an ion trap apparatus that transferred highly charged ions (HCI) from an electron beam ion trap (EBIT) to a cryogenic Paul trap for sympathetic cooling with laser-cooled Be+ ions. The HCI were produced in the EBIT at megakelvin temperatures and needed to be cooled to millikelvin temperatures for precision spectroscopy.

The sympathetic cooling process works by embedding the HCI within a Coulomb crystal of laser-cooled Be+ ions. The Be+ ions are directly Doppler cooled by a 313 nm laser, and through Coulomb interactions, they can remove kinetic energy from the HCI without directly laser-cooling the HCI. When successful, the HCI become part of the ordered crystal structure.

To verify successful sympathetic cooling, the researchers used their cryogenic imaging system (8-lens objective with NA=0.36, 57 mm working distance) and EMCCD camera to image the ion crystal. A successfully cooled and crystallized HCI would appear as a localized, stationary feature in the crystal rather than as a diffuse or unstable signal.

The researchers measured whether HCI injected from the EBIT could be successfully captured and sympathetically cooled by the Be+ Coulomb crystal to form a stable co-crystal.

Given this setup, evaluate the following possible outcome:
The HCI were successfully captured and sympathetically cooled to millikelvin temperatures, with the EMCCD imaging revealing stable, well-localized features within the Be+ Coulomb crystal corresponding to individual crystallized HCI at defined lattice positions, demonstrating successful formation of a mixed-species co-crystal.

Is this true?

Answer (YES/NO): YES